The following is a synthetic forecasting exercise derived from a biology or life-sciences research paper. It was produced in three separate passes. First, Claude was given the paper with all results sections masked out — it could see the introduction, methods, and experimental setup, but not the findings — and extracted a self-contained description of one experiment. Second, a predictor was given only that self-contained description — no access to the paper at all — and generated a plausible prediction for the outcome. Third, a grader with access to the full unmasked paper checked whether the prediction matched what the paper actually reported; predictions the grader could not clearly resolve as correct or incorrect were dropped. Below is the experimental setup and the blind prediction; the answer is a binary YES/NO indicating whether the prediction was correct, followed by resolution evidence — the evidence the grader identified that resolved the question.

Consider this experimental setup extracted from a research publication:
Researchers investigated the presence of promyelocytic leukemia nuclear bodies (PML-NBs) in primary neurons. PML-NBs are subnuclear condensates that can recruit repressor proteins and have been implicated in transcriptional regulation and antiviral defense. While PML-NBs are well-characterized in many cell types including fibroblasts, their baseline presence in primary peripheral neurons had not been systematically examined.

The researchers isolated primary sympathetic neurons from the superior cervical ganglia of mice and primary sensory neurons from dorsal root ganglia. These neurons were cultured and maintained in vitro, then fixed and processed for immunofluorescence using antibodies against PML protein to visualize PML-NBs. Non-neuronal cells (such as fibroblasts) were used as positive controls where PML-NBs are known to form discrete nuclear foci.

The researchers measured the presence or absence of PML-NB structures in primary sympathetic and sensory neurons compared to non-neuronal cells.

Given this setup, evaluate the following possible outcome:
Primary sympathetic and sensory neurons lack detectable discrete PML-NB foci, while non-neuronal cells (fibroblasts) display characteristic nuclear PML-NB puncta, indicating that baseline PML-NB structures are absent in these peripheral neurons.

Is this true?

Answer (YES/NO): YES